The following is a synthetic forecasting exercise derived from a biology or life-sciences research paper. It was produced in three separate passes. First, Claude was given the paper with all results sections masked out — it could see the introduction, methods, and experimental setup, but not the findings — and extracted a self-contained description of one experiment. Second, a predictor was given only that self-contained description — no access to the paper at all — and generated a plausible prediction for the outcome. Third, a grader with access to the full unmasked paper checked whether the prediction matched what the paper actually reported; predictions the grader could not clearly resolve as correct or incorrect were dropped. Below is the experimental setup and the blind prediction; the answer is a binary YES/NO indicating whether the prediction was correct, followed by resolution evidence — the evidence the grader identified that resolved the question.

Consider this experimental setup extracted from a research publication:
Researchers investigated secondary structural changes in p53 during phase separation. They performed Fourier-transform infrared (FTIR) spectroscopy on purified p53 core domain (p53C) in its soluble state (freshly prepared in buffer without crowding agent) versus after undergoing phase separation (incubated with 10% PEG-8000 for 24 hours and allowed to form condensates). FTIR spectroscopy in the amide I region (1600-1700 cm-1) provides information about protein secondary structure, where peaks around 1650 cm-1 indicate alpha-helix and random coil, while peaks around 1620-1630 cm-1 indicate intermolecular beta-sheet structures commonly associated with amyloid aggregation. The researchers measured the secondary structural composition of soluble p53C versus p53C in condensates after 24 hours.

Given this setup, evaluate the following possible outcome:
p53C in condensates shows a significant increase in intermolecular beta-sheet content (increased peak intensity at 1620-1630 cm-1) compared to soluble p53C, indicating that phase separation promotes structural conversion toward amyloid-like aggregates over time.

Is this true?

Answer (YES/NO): NO